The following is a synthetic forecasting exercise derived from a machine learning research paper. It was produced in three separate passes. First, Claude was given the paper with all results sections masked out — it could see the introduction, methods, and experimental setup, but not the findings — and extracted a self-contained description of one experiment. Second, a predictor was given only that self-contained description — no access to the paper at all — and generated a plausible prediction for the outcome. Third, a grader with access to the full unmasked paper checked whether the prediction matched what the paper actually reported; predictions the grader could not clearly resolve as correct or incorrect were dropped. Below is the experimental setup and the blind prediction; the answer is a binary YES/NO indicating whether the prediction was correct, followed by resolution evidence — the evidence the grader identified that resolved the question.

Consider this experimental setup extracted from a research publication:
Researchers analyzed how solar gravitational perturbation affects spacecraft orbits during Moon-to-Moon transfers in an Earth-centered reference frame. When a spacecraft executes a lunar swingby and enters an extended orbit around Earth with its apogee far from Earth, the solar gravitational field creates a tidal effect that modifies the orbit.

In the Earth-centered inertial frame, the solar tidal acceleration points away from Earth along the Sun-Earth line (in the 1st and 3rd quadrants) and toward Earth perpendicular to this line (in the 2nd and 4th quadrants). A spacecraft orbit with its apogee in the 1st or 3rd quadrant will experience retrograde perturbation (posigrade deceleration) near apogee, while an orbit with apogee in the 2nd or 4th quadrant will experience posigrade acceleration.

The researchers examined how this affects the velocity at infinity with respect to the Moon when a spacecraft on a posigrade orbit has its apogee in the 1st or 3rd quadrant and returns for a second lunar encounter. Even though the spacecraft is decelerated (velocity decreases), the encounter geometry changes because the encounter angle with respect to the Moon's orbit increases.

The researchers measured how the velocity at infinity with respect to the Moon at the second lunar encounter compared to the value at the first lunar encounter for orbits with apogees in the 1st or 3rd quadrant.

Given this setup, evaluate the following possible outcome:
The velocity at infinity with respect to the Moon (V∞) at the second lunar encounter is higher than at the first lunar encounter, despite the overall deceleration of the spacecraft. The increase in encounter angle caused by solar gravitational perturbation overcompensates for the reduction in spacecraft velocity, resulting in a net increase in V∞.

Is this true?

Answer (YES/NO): YES